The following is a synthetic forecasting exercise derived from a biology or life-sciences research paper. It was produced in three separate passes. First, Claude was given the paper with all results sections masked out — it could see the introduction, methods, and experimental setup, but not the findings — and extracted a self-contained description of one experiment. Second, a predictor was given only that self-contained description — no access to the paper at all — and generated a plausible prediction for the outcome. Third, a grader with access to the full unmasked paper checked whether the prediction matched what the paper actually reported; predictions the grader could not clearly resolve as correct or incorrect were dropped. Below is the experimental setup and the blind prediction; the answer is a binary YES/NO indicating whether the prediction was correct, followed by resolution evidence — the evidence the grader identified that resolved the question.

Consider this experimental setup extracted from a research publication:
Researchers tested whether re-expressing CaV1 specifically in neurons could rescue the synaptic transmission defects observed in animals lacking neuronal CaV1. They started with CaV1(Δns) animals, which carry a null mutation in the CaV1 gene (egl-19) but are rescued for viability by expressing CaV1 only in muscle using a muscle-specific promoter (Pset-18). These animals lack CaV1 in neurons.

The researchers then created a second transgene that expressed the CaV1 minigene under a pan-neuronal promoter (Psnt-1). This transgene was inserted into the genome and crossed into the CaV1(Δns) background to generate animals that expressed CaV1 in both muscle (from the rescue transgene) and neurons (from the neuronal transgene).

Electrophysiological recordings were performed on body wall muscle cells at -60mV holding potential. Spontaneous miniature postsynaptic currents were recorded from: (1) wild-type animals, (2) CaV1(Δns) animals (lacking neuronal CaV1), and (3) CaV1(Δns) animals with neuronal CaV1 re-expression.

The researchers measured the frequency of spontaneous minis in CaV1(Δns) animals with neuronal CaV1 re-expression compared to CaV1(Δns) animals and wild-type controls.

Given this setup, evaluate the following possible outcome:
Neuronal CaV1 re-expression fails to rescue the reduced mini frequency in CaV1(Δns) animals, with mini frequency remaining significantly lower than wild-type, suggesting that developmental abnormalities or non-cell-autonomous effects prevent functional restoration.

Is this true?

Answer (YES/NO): NO